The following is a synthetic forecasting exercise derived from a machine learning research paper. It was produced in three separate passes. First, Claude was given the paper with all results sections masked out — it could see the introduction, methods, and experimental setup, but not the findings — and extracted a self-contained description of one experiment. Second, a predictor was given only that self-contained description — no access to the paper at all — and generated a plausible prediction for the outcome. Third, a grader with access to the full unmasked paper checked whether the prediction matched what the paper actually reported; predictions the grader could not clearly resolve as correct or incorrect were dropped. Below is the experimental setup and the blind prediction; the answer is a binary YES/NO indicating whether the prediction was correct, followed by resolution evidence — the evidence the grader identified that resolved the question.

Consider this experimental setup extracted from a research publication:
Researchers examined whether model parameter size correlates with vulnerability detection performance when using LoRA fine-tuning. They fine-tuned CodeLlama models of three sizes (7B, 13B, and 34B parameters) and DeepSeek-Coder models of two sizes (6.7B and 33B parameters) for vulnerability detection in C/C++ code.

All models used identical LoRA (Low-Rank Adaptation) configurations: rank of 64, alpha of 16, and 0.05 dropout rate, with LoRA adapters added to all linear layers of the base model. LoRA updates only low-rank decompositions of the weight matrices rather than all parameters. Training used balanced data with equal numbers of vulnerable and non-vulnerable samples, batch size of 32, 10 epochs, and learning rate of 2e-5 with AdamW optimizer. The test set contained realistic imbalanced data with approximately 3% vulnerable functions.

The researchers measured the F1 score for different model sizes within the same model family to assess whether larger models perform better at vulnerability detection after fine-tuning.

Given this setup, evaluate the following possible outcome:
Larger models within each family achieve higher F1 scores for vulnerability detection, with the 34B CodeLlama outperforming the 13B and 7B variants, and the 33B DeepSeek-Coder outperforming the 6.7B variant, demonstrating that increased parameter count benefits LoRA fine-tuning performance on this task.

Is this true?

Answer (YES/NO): NO